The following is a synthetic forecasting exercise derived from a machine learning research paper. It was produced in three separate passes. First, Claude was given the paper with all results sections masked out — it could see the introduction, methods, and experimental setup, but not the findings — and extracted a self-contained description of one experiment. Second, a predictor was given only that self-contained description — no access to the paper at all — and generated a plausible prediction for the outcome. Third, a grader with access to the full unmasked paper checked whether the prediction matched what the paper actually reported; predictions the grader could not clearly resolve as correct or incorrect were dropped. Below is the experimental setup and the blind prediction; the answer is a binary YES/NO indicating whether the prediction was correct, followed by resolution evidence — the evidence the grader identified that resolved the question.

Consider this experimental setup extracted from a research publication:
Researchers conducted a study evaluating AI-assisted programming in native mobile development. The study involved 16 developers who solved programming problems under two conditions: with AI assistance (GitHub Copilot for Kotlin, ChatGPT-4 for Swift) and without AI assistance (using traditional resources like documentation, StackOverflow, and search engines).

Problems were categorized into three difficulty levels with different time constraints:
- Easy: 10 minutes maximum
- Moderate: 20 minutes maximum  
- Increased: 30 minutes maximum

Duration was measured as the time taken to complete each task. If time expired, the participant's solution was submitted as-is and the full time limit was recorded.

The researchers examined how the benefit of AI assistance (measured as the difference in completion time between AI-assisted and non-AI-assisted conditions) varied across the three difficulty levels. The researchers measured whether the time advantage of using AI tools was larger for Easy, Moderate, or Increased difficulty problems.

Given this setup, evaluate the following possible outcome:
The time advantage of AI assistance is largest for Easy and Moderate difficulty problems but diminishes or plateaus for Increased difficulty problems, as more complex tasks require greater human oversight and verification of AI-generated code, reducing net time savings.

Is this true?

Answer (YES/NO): NO